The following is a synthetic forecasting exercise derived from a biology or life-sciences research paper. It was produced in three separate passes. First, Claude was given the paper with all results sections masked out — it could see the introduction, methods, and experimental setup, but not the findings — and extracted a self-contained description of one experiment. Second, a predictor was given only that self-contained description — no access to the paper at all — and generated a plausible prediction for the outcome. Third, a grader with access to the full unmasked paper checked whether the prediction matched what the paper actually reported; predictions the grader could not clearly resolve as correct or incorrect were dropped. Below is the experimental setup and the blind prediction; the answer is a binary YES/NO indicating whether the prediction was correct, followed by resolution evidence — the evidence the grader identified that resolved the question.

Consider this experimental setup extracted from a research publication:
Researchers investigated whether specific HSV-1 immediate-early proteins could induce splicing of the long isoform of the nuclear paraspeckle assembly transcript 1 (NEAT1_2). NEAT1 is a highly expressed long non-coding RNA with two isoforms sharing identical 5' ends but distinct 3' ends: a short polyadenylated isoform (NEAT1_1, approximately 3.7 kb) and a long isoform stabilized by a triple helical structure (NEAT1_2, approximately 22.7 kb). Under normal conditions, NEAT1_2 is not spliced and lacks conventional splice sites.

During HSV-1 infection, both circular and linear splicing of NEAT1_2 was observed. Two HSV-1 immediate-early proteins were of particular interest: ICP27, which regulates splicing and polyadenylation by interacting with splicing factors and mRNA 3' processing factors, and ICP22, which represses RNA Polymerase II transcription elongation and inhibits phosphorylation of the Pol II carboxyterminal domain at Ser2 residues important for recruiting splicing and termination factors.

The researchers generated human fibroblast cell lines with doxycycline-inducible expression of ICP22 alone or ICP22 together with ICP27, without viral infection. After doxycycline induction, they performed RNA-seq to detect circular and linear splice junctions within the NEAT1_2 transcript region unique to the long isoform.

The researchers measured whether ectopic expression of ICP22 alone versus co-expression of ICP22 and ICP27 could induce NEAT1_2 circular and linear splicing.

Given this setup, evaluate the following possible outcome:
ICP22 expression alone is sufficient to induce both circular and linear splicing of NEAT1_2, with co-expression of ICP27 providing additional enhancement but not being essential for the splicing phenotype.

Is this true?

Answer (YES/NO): NO